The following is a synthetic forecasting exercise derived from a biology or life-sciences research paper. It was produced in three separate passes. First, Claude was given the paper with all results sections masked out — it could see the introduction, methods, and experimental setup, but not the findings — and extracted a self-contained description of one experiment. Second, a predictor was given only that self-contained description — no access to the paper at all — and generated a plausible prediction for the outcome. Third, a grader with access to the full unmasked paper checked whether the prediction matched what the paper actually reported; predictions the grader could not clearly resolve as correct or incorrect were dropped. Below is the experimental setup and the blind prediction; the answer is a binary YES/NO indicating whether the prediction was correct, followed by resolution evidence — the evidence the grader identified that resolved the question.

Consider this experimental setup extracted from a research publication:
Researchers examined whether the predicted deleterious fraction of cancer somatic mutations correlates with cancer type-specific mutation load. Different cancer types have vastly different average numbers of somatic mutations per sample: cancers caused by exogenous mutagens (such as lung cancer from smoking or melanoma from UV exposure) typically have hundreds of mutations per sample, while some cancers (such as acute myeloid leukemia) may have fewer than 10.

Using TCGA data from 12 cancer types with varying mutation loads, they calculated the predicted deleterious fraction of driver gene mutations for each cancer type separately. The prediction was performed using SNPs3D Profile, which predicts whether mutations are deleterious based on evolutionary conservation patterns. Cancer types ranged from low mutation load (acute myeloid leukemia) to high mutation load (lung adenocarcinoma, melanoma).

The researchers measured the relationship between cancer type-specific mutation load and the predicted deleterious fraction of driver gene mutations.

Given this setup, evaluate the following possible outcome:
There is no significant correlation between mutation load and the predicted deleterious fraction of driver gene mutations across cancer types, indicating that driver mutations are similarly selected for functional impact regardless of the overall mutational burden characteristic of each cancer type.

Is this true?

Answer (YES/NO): NO